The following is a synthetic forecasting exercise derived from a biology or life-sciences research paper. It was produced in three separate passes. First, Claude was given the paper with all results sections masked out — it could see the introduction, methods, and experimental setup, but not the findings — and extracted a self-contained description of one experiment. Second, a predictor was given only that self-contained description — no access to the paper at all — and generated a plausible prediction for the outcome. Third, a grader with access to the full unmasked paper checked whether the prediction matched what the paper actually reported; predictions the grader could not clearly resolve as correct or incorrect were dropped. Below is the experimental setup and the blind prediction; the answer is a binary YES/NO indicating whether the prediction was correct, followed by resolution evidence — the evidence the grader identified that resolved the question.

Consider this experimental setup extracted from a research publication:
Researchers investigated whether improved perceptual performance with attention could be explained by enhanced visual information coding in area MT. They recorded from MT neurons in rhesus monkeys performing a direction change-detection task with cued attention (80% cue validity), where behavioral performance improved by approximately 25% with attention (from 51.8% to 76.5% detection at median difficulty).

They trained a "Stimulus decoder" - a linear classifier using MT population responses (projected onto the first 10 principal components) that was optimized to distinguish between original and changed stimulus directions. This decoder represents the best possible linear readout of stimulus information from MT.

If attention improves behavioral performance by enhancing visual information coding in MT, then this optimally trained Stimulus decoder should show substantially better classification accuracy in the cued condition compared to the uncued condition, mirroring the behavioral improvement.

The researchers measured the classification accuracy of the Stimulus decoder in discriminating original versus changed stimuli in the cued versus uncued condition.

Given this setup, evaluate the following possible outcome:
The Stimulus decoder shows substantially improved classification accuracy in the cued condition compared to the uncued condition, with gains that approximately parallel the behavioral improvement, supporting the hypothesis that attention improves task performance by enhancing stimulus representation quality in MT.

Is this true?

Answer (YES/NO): NO